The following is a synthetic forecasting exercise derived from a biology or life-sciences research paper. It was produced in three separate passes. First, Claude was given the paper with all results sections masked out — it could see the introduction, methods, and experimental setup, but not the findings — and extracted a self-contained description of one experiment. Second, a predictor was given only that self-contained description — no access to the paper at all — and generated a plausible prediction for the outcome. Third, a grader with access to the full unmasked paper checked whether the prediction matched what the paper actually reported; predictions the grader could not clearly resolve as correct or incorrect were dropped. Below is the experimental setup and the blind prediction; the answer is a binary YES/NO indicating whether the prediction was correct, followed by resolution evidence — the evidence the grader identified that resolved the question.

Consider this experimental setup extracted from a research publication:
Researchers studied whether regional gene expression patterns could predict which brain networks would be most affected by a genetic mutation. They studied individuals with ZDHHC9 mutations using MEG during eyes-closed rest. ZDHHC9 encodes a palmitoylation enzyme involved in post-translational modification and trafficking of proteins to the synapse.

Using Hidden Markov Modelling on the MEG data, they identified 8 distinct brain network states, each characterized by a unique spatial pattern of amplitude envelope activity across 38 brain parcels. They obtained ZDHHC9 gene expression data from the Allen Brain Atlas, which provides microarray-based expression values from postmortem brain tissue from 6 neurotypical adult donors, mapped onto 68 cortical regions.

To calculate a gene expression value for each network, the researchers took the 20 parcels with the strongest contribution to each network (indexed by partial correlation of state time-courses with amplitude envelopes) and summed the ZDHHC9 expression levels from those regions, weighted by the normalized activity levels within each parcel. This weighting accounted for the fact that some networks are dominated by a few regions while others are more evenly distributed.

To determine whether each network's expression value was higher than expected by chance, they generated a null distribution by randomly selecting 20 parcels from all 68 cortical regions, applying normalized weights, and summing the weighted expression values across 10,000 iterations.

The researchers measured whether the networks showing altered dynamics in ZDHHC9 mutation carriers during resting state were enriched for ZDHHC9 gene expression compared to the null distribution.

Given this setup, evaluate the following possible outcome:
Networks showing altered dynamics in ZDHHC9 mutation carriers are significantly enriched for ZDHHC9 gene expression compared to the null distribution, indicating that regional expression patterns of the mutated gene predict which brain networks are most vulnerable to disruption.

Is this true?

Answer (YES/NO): YES